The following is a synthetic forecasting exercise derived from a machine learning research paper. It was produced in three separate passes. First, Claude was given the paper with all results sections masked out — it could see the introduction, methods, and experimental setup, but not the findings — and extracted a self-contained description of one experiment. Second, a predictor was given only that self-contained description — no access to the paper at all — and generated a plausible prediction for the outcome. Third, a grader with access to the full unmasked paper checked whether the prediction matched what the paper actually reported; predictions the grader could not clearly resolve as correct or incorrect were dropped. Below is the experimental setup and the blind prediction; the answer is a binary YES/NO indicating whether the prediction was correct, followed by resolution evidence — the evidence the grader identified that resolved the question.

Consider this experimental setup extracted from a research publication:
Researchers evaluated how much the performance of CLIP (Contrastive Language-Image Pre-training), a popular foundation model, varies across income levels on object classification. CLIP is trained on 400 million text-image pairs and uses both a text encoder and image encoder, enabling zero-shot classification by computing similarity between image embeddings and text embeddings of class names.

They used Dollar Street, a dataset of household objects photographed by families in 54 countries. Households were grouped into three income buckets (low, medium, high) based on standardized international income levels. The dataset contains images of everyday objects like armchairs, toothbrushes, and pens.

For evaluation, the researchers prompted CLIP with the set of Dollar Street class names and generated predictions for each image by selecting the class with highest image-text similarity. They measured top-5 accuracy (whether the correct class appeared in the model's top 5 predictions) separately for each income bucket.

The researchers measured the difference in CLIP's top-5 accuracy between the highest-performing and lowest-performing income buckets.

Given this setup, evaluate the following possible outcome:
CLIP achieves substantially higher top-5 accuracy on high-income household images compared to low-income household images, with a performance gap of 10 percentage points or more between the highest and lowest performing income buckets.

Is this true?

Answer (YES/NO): YES